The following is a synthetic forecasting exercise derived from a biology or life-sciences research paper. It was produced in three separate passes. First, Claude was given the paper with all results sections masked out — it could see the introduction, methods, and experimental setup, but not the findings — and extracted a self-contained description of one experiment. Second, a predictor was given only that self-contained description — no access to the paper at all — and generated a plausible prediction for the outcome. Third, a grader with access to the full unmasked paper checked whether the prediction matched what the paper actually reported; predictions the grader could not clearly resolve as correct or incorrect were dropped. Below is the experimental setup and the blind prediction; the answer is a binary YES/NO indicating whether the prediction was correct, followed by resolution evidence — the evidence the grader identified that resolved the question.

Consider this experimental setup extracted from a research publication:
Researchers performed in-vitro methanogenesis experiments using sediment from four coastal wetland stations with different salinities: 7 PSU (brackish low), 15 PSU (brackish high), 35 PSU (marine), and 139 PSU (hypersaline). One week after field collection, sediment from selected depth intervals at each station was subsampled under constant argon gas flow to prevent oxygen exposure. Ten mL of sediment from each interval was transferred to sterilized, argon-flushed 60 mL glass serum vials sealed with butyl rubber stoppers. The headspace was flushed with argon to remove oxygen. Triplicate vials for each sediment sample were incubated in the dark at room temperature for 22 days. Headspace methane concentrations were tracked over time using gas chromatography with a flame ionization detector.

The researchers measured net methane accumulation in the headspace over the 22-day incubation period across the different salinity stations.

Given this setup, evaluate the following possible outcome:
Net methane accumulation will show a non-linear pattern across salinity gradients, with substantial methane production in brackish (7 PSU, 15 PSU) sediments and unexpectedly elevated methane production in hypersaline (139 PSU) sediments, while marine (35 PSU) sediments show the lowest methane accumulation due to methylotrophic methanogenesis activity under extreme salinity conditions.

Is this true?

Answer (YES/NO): NO